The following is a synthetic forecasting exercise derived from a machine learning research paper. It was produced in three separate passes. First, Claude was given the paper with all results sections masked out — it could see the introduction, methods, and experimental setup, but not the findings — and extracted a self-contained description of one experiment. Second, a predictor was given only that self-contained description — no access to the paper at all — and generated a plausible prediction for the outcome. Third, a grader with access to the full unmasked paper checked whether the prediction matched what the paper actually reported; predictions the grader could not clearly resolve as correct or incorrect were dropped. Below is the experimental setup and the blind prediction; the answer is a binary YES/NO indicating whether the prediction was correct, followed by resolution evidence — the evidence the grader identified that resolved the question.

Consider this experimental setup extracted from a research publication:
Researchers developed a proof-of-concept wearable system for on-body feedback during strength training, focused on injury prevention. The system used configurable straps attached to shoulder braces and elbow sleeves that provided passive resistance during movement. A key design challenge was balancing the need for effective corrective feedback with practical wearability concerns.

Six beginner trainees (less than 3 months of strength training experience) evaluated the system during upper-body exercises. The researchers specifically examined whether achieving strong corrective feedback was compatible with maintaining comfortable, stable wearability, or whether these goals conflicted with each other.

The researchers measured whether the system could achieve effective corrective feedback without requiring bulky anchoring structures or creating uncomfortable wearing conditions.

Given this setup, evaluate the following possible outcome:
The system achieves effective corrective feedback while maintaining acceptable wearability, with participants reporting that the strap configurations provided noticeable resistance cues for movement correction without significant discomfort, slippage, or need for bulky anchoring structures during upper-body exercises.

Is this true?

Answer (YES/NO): NO